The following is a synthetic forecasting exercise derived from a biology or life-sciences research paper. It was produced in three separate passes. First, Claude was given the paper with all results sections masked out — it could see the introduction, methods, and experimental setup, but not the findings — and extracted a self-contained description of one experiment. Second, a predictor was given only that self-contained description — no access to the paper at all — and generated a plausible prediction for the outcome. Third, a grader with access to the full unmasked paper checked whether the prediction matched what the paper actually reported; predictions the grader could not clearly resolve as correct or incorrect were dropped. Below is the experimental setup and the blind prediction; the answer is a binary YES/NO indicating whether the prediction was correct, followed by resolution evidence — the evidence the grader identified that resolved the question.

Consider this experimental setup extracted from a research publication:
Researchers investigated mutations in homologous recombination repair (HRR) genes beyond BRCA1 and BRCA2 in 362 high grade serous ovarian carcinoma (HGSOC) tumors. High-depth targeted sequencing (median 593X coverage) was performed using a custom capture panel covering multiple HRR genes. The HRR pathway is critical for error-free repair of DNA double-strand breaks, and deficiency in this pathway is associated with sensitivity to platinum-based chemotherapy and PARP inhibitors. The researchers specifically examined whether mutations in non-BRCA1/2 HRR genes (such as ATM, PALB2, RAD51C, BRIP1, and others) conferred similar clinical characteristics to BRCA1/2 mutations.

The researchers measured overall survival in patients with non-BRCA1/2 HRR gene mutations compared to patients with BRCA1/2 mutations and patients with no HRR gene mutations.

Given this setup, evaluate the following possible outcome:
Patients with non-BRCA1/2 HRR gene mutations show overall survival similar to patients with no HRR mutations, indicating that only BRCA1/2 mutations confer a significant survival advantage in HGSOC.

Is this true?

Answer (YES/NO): NO